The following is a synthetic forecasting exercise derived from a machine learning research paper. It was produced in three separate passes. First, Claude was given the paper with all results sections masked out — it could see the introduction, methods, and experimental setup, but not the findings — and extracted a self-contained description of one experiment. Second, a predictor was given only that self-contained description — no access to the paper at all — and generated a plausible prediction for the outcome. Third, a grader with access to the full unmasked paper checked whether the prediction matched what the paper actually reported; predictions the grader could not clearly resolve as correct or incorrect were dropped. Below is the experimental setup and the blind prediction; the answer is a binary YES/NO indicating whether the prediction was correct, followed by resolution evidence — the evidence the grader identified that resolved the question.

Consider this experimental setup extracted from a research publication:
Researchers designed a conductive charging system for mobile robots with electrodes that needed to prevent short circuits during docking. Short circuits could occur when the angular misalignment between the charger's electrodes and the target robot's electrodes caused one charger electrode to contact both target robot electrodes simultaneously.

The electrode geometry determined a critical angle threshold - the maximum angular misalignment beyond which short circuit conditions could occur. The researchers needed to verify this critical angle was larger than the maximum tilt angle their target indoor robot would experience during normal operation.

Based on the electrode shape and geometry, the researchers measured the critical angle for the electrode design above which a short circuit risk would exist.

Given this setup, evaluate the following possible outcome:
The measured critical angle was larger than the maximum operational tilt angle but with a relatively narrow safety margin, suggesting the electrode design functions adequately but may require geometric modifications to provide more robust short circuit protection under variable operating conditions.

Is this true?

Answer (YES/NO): NO